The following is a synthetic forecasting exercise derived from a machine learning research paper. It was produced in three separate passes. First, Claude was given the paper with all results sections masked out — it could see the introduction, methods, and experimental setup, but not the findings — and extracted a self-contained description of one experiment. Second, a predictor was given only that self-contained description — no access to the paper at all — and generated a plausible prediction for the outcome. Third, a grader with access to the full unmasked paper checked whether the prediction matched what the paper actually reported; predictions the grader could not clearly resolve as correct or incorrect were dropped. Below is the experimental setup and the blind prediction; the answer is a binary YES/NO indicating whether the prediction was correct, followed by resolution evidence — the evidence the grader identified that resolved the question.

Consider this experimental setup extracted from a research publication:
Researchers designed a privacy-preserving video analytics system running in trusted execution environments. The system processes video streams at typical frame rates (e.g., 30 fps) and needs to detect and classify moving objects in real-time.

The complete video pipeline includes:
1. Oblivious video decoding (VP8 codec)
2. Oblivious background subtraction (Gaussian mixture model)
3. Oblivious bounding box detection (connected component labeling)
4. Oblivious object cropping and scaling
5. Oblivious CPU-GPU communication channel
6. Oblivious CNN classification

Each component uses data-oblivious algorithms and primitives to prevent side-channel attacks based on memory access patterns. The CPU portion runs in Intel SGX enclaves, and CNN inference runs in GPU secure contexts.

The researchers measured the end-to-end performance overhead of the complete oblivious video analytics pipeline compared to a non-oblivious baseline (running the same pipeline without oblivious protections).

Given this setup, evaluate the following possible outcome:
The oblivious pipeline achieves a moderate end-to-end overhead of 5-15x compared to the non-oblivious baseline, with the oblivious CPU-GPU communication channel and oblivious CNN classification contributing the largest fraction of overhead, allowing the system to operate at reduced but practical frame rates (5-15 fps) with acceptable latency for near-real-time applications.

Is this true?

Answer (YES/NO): NO